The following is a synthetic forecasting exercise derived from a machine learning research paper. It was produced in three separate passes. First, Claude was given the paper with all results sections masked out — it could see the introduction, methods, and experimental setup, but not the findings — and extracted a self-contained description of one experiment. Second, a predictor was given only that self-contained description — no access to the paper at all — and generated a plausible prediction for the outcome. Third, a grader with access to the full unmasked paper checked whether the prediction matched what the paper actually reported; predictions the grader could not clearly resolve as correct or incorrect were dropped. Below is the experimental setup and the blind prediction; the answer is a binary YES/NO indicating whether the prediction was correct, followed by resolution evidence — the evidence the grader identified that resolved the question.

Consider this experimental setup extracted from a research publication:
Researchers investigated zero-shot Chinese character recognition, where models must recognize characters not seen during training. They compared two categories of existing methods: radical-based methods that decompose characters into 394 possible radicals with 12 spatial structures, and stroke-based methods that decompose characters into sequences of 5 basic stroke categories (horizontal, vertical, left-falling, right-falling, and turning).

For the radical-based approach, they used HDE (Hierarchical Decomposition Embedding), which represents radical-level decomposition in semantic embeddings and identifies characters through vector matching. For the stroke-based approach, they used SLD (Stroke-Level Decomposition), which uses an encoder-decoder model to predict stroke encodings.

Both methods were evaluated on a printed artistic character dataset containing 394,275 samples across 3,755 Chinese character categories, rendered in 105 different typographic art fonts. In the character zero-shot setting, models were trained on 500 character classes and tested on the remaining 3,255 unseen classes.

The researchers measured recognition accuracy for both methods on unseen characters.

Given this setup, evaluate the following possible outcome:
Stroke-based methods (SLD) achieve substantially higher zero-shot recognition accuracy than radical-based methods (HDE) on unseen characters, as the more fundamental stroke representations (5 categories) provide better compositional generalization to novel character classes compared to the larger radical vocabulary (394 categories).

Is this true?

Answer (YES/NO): NO